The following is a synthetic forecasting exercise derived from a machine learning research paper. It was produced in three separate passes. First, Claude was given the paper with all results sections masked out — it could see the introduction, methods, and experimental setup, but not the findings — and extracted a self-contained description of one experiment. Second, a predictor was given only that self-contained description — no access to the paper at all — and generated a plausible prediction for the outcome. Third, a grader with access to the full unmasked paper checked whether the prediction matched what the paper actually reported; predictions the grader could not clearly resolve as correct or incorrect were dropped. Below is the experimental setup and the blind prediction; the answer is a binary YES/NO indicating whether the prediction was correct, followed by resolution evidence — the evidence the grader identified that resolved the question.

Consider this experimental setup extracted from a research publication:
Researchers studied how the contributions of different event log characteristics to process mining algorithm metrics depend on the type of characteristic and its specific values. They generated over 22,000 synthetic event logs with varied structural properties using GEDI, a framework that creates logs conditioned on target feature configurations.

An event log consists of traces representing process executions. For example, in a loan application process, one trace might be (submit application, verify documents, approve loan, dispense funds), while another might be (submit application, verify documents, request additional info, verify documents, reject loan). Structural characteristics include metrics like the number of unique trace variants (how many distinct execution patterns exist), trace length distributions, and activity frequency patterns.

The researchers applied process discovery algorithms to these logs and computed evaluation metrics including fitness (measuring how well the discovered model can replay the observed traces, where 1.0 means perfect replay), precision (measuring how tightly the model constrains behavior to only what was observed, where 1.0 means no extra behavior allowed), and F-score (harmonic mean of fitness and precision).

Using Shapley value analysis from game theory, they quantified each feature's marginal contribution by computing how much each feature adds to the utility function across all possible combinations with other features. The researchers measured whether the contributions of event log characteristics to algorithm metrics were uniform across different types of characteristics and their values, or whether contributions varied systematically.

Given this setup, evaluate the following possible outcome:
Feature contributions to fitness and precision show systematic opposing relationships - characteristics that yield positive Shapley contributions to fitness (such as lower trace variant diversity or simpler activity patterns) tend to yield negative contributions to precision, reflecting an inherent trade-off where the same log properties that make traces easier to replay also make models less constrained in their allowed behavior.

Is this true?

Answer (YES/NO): NO